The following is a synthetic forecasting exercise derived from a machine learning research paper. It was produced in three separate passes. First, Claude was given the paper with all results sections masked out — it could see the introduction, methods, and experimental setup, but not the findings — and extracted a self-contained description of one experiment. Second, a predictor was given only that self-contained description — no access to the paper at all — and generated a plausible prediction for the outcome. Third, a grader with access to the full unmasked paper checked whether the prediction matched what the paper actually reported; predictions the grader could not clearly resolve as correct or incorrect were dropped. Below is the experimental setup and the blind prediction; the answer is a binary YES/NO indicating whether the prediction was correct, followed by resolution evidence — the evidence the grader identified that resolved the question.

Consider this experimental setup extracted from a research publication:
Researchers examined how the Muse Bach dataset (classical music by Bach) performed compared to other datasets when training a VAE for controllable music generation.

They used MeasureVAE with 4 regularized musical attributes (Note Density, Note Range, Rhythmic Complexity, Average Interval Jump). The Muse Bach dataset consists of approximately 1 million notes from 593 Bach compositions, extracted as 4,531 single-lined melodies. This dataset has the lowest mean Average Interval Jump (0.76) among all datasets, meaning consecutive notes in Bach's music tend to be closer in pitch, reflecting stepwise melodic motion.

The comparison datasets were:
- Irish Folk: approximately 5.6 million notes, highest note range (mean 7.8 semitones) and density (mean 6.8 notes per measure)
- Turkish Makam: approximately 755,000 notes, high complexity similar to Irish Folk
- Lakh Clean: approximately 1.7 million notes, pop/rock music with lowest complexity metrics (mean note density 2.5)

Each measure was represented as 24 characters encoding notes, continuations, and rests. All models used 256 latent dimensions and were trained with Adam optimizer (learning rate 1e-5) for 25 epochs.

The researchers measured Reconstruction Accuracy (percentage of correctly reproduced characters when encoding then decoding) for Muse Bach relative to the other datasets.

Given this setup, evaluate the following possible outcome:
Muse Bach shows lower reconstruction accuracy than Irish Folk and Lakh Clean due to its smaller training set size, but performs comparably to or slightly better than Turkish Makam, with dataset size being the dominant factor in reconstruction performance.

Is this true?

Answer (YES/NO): NO